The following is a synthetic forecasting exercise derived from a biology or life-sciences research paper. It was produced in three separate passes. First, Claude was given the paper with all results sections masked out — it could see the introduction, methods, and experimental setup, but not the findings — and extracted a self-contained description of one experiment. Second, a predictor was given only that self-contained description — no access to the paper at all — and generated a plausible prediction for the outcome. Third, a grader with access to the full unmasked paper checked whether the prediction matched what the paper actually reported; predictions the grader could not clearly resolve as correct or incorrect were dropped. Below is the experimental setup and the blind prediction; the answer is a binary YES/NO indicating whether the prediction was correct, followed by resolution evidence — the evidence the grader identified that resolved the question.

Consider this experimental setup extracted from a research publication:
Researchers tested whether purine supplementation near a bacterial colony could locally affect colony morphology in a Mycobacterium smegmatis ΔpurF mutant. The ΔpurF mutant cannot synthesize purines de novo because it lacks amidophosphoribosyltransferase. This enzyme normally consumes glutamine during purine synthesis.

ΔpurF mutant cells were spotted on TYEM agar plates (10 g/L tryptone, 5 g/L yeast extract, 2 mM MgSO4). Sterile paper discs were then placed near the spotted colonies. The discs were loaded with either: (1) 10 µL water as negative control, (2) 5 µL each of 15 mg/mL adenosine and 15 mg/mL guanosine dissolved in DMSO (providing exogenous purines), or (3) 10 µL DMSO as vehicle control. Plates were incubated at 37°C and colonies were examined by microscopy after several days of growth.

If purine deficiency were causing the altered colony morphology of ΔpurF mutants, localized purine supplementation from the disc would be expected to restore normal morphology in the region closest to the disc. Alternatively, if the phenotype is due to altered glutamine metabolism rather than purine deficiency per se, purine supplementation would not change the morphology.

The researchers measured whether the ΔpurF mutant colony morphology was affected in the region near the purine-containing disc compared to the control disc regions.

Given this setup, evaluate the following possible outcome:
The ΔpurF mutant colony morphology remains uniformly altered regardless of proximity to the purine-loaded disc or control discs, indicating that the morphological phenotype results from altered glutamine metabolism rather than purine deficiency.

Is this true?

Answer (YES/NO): YES